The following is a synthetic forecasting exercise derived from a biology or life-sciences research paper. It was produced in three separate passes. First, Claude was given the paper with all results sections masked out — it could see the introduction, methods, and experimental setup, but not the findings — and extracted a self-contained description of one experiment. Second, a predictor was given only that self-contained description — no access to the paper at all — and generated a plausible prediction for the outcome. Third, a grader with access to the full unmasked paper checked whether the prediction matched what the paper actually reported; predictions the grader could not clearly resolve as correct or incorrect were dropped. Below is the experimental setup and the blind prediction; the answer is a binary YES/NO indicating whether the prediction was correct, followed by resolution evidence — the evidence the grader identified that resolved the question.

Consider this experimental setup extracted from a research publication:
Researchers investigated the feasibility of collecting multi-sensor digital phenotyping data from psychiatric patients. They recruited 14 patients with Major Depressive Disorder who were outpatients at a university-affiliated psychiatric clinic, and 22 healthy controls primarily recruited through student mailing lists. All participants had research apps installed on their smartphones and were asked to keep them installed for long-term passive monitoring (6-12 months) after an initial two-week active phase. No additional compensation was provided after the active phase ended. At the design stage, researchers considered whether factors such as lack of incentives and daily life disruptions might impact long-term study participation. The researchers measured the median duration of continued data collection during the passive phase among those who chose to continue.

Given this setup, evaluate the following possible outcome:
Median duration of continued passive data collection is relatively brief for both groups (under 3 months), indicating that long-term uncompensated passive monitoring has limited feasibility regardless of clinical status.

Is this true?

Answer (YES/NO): NO